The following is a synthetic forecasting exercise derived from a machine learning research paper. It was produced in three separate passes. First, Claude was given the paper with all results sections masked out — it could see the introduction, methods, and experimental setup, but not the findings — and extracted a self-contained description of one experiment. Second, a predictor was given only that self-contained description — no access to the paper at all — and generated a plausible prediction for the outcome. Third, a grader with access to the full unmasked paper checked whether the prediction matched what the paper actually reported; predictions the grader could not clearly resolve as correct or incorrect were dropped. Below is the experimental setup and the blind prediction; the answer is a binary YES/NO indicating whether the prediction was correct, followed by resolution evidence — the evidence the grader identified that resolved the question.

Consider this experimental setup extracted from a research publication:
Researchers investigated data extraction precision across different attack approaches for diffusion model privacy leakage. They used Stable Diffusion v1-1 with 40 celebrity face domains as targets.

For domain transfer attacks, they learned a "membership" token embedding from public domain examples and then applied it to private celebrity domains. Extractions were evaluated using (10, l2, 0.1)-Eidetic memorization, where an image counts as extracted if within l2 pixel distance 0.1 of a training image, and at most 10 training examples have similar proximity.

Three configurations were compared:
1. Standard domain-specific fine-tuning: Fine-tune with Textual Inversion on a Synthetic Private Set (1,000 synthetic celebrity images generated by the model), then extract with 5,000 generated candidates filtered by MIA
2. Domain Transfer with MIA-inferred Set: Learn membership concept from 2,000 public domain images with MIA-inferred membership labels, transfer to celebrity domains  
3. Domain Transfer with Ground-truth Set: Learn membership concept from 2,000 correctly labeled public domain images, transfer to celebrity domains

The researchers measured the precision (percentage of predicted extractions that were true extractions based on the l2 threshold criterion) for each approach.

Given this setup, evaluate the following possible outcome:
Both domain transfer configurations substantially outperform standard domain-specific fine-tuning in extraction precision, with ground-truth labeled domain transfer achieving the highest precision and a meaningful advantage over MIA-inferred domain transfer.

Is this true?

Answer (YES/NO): NO